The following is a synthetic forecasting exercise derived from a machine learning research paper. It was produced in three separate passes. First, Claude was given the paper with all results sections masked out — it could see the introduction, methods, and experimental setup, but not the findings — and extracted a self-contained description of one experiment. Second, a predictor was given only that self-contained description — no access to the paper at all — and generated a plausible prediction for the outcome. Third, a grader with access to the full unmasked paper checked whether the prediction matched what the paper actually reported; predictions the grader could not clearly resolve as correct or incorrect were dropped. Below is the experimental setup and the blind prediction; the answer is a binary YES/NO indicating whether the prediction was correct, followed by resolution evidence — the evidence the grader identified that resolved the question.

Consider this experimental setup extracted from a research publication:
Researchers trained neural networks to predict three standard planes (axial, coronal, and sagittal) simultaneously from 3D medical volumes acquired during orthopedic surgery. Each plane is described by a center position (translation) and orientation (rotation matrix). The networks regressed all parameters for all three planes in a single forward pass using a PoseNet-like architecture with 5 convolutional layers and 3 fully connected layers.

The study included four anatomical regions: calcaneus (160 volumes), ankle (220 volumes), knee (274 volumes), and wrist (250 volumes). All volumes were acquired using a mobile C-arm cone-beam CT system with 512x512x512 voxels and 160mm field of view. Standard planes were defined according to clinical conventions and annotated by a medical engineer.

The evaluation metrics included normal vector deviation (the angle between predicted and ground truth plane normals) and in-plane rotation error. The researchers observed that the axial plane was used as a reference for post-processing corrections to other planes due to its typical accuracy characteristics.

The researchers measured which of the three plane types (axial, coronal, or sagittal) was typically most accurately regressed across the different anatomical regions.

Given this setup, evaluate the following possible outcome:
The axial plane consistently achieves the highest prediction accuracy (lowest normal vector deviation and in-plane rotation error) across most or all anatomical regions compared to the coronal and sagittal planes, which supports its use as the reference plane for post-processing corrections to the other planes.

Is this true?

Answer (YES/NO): YES